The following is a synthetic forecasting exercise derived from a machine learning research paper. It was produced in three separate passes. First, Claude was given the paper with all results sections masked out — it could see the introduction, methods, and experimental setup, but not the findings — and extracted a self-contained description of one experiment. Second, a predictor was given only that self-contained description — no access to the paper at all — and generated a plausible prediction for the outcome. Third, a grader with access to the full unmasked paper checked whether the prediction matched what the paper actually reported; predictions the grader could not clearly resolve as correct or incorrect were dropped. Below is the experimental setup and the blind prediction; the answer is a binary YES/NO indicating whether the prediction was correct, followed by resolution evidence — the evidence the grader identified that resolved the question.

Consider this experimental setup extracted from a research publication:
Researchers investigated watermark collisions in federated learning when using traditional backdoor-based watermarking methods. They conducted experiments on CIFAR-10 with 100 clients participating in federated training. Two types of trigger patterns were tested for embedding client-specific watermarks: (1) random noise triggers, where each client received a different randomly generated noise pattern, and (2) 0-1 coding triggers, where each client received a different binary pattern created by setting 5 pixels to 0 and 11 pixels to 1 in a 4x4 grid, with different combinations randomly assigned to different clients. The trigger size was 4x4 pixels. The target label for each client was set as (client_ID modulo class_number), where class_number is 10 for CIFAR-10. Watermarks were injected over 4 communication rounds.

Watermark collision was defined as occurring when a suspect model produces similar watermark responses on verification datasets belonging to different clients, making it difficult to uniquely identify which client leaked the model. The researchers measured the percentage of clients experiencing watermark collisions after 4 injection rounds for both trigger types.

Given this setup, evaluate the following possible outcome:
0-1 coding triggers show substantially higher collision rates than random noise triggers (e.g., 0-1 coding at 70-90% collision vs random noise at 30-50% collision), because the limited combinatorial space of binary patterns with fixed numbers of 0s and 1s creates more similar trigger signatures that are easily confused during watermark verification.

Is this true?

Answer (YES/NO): NO